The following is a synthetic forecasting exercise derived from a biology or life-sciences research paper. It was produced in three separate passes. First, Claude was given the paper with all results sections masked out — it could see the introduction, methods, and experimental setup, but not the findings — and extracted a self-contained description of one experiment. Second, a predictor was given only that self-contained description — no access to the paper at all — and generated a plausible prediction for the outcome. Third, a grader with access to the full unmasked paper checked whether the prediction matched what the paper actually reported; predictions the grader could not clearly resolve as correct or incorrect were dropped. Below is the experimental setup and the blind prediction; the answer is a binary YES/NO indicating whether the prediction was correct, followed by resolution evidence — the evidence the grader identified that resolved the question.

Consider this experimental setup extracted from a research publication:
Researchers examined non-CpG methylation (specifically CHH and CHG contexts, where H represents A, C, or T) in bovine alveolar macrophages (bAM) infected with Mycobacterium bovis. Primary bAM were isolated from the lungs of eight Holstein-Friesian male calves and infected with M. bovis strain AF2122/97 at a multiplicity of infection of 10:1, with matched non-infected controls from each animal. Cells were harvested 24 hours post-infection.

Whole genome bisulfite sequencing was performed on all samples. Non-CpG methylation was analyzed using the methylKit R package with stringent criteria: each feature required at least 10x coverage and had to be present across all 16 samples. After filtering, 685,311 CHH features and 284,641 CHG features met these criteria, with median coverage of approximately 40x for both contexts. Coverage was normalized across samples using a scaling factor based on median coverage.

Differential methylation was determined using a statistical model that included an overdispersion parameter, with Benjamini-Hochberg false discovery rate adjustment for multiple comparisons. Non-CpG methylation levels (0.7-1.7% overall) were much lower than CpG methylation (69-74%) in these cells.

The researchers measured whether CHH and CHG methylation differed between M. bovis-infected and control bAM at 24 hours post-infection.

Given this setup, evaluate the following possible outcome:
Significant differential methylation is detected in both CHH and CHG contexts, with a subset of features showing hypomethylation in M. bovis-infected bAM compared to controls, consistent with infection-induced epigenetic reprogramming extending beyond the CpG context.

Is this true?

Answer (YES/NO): NO